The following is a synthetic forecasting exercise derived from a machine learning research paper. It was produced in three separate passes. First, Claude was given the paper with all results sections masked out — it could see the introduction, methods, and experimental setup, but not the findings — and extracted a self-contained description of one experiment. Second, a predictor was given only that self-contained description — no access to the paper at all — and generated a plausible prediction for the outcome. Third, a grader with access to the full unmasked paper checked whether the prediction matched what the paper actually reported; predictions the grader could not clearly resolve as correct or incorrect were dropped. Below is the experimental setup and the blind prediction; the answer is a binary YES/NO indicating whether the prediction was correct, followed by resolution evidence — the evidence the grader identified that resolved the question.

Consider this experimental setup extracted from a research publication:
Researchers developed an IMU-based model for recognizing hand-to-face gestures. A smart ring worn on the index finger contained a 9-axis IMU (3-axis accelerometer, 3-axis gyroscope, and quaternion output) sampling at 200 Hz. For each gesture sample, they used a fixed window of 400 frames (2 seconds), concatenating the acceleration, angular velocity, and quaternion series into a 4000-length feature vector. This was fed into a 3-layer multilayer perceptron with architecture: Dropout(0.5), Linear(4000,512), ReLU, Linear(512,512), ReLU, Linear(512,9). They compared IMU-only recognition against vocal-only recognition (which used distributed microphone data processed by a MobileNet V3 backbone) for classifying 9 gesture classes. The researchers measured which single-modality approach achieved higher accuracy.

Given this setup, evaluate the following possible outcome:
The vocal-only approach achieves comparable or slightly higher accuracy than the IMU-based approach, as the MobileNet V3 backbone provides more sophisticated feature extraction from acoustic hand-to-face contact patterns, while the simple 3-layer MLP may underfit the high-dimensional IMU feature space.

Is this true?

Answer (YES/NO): NO